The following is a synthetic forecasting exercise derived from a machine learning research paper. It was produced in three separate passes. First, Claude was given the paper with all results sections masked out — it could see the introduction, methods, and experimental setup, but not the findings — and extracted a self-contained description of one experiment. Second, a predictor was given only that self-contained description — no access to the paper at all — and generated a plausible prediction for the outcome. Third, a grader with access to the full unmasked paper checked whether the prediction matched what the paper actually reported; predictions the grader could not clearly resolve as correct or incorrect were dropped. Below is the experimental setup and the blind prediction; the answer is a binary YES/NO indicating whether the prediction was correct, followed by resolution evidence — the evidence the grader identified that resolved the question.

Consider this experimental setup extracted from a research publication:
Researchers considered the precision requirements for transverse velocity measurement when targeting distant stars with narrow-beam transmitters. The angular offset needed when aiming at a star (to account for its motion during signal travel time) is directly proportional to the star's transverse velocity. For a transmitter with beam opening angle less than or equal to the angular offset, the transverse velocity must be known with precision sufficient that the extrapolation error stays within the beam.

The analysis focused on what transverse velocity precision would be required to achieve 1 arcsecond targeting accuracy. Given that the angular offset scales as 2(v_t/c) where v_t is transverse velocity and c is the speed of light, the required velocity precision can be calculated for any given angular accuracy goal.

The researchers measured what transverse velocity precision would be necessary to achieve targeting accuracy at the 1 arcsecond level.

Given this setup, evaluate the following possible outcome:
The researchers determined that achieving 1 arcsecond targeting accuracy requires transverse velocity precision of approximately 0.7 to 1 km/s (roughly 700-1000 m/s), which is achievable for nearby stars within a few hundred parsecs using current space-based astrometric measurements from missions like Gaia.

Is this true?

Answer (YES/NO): YES